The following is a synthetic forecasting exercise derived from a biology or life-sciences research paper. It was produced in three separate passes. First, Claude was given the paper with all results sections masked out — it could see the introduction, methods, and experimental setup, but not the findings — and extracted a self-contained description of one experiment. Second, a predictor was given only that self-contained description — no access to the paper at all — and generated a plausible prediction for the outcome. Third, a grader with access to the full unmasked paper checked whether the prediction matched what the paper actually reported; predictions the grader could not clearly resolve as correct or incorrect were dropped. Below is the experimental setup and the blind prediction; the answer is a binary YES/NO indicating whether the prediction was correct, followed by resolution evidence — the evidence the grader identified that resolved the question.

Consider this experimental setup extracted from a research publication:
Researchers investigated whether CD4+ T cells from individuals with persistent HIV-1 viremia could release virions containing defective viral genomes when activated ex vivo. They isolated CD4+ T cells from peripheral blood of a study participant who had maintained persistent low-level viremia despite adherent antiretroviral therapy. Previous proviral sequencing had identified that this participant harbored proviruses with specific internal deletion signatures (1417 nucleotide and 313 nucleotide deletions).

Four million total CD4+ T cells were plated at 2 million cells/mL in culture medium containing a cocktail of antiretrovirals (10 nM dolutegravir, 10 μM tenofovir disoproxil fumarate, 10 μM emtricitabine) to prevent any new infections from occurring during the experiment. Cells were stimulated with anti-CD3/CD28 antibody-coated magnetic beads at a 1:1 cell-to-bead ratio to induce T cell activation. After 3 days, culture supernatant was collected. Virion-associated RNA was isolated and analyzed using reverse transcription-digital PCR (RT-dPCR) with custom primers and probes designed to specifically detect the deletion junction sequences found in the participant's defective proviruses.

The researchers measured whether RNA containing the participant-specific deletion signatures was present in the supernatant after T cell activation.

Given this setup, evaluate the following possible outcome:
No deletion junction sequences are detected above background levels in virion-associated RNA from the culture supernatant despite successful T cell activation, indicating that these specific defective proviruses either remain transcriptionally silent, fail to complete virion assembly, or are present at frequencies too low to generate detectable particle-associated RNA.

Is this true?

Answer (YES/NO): NO